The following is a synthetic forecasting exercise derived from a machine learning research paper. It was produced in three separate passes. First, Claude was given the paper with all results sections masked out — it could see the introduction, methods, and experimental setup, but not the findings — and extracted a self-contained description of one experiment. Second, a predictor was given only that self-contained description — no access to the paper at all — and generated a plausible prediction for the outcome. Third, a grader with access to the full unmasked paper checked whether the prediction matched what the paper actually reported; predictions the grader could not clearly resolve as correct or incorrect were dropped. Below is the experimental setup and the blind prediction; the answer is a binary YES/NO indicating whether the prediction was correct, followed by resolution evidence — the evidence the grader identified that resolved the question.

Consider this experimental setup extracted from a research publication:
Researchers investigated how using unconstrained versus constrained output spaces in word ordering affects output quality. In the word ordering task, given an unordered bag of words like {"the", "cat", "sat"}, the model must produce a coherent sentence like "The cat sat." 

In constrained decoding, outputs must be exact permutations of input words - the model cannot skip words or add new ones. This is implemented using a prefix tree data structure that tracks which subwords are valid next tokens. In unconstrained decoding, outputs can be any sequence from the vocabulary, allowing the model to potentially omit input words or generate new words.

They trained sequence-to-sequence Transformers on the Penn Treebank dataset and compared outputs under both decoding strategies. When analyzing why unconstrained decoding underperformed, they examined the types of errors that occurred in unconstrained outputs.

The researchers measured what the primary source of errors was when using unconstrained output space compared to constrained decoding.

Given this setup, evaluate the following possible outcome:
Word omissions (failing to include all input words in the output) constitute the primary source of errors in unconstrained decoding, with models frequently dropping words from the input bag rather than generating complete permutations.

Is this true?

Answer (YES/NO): YES